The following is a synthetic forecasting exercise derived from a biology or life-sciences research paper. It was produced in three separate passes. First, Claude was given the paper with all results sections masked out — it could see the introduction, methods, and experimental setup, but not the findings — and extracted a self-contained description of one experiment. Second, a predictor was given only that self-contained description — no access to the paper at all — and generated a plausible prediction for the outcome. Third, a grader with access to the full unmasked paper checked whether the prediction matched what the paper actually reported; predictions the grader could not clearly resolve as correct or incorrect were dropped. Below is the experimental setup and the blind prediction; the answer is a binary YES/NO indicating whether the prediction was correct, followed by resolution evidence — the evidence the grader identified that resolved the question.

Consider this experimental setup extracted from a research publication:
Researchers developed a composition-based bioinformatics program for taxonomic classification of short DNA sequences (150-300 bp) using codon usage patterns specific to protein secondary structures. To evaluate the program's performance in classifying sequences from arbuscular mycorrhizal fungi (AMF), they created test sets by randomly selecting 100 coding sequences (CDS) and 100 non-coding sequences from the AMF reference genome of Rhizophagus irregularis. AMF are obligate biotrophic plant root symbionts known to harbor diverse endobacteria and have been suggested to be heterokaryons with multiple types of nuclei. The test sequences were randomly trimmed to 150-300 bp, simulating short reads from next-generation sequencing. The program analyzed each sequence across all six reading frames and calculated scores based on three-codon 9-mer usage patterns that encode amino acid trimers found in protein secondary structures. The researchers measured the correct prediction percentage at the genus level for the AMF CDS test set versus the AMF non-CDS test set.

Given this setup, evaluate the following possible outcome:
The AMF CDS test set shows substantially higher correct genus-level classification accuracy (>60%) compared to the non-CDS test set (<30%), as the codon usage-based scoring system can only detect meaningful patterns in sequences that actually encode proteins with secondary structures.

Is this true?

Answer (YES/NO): NO